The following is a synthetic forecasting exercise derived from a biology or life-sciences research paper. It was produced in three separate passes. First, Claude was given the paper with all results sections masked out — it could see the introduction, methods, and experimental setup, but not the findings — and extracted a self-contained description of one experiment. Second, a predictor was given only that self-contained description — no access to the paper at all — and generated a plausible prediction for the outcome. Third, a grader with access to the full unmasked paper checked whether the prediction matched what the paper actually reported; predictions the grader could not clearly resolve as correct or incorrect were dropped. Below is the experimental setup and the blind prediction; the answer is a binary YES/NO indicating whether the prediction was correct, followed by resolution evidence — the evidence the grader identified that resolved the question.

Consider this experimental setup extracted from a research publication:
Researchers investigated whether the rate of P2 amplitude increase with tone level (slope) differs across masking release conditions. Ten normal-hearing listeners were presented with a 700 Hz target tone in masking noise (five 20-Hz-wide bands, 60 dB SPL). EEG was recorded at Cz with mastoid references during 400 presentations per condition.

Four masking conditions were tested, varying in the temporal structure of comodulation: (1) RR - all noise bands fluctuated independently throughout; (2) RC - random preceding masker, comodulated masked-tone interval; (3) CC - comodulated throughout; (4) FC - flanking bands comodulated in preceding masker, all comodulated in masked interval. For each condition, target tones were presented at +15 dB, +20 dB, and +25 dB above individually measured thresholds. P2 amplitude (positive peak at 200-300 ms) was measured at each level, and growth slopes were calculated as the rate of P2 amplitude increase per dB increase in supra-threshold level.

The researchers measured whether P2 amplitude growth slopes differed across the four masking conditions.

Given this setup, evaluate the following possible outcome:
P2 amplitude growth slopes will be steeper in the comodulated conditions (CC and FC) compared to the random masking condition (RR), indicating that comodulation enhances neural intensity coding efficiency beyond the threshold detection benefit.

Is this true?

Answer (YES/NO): NO